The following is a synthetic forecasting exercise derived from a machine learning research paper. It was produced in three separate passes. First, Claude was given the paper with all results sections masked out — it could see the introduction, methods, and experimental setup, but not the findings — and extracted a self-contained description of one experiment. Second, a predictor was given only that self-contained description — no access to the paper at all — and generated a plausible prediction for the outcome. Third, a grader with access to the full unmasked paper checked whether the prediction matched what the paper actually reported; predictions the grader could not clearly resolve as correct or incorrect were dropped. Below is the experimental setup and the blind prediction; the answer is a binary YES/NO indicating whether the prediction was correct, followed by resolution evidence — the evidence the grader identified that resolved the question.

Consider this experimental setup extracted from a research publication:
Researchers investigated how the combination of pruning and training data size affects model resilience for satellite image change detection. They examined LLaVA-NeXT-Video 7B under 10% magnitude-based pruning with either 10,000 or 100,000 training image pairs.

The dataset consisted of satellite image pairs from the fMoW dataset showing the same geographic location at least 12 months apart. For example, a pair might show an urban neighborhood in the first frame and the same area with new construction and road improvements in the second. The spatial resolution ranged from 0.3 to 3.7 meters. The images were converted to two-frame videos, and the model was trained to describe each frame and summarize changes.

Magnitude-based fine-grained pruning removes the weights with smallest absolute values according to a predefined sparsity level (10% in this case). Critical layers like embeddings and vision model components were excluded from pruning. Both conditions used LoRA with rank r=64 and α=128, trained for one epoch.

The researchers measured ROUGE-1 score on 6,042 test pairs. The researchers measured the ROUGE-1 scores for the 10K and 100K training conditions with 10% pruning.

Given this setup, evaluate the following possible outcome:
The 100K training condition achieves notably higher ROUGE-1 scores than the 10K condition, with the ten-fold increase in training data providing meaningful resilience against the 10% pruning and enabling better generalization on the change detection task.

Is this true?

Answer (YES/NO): YES